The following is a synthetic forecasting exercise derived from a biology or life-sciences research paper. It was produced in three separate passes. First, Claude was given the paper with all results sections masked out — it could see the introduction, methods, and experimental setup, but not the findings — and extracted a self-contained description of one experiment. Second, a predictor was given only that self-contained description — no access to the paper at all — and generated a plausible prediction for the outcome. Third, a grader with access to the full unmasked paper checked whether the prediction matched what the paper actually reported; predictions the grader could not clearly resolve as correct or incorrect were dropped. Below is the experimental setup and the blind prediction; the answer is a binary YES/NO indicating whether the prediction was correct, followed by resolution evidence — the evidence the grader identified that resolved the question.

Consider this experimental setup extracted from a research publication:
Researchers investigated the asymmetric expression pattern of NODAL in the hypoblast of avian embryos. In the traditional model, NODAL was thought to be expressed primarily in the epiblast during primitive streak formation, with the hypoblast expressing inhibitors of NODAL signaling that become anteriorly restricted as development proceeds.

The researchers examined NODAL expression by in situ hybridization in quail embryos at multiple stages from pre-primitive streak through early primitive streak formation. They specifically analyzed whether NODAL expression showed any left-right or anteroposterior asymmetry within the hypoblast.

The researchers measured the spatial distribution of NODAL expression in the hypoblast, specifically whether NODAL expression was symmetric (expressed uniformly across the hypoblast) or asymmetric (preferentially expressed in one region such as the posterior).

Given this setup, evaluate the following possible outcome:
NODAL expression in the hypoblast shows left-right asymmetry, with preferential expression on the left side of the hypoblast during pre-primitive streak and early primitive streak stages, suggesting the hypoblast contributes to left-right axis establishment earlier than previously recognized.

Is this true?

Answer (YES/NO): NO